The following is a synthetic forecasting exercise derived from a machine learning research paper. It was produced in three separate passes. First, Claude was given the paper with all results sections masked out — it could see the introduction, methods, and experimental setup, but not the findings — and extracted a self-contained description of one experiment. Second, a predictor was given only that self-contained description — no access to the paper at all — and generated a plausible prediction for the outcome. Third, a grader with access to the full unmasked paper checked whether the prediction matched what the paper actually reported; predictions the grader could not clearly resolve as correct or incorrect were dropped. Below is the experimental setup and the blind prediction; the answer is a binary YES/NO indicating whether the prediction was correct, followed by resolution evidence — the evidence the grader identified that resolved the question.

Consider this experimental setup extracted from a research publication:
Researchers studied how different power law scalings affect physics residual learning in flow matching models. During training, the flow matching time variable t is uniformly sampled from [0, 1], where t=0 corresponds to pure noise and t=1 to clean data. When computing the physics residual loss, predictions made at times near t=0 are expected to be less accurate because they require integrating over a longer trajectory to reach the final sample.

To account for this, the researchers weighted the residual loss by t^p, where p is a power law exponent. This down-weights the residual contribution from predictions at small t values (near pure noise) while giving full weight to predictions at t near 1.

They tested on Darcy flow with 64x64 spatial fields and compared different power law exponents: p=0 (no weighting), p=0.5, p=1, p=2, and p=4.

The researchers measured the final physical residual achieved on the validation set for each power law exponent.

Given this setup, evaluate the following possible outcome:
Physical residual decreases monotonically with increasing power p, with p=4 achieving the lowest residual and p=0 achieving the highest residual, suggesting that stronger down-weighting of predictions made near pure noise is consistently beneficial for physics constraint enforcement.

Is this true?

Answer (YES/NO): NO